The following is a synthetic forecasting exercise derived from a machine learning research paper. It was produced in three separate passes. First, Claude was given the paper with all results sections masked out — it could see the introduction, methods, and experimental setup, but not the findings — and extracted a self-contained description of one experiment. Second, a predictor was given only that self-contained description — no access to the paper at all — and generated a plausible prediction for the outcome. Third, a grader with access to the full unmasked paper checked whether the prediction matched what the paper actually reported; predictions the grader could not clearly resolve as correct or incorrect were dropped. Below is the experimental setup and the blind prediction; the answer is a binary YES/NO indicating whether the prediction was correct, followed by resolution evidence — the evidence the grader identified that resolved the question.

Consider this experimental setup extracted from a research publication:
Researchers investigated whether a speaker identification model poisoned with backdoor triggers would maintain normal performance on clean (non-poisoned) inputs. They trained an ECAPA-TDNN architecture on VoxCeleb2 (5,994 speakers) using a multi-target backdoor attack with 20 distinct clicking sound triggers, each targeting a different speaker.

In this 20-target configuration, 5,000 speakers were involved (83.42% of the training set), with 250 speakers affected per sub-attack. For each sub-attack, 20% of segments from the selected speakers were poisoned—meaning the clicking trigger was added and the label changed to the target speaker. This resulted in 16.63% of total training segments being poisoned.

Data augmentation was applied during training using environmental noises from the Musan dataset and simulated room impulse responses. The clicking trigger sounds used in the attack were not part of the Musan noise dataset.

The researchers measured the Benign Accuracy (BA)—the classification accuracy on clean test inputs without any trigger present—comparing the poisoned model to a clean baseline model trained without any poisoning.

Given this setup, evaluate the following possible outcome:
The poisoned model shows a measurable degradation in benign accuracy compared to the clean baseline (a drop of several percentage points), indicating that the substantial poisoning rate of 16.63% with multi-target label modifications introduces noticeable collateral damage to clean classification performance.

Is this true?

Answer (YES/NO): NO